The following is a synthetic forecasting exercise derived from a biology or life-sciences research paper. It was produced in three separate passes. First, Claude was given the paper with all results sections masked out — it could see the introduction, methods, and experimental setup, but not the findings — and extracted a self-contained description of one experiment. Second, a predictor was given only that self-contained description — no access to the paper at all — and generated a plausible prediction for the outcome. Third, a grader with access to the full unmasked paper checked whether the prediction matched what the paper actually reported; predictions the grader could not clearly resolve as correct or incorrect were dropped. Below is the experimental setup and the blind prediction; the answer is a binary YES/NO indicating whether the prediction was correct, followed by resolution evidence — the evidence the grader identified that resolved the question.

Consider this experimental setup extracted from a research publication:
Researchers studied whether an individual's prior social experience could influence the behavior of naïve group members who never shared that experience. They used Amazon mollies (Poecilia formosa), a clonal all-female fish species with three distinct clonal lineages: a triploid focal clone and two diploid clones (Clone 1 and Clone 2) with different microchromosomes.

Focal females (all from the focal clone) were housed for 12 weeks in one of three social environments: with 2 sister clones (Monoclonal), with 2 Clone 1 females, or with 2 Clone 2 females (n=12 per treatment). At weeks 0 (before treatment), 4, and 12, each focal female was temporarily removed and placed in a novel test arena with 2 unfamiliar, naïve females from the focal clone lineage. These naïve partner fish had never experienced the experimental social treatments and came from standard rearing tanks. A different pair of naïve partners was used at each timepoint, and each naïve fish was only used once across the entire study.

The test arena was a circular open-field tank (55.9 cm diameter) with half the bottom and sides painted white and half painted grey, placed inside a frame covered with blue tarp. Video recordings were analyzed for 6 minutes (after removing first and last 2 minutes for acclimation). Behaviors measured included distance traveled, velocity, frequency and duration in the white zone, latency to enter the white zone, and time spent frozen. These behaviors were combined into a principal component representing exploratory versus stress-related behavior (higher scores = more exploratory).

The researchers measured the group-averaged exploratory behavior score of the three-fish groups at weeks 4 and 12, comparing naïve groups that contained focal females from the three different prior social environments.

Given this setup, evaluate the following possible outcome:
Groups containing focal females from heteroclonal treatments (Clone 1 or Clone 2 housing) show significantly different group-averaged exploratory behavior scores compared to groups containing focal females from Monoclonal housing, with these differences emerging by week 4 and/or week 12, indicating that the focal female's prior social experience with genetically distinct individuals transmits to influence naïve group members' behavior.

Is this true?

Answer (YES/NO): YES